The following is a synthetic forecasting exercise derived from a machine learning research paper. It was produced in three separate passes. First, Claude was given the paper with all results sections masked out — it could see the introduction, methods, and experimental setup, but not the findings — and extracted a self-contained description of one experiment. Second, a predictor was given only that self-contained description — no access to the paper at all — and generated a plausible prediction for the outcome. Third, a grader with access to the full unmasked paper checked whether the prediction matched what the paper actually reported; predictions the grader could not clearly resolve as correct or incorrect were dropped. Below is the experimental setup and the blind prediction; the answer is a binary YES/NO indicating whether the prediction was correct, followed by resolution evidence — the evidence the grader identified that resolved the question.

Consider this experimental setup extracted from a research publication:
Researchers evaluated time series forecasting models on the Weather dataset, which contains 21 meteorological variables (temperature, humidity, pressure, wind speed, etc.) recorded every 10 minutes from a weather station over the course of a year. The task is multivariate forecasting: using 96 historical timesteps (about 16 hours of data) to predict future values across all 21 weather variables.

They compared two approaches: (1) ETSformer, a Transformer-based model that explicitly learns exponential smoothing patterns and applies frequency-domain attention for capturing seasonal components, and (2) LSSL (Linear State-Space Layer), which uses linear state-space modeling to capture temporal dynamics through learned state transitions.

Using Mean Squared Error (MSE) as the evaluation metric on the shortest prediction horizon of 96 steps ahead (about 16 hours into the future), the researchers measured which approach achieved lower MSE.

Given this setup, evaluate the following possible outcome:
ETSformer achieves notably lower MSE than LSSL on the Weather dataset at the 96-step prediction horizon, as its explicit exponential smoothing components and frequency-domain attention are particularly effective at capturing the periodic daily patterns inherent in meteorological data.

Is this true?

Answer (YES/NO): NO